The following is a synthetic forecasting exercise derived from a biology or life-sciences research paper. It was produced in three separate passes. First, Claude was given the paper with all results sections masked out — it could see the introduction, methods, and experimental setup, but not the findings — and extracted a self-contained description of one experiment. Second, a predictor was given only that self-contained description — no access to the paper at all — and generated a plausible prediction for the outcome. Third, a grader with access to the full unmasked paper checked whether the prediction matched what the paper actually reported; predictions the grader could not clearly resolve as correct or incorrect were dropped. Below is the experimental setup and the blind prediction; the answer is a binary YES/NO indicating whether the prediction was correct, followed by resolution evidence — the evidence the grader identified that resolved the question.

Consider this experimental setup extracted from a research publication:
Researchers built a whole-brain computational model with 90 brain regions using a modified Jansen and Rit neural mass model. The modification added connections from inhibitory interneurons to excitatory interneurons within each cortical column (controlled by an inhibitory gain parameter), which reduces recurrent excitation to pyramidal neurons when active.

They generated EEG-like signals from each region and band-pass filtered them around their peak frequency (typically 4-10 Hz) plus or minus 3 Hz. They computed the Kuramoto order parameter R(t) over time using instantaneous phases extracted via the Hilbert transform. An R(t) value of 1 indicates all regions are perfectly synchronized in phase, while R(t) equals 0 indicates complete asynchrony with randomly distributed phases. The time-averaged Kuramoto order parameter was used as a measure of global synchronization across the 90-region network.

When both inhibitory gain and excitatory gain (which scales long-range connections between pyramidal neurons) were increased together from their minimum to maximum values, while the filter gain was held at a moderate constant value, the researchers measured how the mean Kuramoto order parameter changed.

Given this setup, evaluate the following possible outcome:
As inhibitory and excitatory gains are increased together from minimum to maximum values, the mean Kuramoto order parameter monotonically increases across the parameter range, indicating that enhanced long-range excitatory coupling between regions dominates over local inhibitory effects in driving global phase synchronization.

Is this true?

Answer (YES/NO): NO